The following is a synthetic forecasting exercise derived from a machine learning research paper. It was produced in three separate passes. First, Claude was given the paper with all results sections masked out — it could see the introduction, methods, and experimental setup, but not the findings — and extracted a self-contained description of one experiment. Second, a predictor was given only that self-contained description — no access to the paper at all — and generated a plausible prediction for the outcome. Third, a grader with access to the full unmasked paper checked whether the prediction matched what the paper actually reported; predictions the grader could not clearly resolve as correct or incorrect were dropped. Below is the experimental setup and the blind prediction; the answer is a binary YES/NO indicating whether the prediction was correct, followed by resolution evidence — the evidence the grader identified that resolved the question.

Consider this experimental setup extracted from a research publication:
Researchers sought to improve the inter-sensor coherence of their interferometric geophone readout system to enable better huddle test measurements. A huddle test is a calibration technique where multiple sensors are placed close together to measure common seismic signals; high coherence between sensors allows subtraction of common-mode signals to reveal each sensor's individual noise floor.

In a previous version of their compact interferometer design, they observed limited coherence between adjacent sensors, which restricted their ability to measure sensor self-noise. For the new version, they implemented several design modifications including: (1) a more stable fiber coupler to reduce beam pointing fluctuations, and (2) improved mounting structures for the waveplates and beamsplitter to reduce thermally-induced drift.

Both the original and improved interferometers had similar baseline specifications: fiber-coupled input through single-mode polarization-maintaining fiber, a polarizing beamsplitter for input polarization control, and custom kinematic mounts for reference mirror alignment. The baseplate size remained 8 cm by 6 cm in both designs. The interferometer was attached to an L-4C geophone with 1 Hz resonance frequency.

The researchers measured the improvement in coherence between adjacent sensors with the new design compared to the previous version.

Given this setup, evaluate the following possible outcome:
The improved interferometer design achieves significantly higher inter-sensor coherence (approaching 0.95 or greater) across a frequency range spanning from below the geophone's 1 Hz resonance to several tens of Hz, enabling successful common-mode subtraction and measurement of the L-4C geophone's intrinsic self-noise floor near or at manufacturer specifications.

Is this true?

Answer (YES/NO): NO